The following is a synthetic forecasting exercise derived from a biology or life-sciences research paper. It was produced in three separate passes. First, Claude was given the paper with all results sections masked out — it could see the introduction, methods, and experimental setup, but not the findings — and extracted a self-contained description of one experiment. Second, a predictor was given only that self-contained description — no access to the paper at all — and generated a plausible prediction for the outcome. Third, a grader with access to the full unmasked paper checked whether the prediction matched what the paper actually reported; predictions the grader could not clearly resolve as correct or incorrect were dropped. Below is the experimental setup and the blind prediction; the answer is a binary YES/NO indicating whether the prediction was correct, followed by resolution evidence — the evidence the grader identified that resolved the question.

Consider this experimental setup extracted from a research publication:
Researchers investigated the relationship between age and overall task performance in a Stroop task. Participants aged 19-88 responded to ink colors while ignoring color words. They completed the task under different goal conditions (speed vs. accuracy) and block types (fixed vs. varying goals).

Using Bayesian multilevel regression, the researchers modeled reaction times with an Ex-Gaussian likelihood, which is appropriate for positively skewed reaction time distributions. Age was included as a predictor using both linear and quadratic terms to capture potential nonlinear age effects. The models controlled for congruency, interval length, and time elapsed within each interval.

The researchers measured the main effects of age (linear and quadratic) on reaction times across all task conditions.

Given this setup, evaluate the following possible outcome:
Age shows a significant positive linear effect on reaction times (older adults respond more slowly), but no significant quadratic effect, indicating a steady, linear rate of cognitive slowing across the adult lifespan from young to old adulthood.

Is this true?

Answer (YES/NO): YES